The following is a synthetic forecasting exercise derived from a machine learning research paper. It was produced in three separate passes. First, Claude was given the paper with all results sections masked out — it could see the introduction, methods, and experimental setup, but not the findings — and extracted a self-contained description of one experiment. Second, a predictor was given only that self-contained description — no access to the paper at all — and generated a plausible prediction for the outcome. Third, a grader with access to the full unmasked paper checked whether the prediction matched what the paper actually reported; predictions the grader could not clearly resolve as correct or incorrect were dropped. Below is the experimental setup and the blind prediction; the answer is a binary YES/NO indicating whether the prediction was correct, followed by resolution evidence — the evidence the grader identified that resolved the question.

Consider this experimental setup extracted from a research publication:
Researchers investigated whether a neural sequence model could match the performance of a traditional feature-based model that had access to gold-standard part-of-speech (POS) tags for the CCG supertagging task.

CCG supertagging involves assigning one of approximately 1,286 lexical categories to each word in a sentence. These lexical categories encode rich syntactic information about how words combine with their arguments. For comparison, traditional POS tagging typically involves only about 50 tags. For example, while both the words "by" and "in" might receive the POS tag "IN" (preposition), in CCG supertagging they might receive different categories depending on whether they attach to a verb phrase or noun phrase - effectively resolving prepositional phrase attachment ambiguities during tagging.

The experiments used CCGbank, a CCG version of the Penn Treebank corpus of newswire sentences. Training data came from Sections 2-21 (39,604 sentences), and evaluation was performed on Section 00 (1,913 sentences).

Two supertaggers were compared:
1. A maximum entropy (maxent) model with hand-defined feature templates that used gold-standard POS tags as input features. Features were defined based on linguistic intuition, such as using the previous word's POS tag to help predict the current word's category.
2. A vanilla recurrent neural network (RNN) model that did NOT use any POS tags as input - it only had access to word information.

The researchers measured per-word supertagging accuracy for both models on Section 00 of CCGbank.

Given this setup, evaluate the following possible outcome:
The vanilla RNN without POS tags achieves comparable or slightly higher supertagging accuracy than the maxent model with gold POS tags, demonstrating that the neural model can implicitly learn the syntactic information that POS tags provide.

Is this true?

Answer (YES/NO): YES